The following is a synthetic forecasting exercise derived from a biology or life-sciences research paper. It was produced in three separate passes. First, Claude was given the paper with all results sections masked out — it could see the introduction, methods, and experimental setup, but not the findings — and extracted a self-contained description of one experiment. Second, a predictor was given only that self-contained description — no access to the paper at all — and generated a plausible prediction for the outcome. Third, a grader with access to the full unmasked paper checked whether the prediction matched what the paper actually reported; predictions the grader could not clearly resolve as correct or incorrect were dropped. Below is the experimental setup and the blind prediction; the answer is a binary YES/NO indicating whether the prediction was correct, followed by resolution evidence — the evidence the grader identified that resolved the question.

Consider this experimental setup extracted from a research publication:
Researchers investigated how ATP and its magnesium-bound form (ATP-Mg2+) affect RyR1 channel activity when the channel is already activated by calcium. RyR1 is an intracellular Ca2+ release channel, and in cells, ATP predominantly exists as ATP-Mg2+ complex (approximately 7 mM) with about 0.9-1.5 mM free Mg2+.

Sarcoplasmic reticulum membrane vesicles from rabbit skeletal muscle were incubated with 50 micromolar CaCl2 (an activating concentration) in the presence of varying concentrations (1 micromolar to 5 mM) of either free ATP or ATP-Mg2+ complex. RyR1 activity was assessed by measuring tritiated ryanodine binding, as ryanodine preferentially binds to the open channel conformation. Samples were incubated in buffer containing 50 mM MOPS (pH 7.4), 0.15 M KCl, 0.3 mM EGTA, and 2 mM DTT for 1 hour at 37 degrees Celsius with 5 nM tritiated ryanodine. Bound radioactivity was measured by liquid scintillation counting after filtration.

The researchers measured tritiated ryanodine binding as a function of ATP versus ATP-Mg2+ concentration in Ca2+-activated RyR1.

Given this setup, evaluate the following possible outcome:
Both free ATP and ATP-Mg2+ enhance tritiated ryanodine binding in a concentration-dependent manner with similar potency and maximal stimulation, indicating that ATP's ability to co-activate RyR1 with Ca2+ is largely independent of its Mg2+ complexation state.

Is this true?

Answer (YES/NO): NO